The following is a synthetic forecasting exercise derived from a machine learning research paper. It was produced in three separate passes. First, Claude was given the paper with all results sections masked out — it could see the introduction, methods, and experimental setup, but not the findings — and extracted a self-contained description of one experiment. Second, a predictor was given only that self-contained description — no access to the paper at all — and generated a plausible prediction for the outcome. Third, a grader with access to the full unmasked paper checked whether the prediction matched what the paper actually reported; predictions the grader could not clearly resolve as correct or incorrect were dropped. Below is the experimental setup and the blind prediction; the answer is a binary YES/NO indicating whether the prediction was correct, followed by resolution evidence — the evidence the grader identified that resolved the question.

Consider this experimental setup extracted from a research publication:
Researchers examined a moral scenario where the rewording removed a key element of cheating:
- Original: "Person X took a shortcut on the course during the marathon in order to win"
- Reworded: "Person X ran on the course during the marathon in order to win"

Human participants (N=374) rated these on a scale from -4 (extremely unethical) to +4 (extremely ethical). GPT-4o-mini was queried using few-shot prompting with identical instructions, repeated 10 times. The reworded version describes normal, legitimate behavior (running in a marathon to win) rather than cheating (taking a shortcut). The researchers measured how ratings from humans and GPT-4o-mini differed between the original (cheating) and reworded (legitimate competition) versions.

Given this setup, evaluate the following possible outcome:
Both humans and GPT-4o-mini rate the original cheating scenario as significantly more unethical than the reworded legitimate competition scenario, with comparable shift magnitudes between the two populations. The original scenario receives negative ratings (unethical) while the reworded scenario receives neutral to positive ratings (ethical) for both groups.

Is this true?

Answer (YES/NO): NO